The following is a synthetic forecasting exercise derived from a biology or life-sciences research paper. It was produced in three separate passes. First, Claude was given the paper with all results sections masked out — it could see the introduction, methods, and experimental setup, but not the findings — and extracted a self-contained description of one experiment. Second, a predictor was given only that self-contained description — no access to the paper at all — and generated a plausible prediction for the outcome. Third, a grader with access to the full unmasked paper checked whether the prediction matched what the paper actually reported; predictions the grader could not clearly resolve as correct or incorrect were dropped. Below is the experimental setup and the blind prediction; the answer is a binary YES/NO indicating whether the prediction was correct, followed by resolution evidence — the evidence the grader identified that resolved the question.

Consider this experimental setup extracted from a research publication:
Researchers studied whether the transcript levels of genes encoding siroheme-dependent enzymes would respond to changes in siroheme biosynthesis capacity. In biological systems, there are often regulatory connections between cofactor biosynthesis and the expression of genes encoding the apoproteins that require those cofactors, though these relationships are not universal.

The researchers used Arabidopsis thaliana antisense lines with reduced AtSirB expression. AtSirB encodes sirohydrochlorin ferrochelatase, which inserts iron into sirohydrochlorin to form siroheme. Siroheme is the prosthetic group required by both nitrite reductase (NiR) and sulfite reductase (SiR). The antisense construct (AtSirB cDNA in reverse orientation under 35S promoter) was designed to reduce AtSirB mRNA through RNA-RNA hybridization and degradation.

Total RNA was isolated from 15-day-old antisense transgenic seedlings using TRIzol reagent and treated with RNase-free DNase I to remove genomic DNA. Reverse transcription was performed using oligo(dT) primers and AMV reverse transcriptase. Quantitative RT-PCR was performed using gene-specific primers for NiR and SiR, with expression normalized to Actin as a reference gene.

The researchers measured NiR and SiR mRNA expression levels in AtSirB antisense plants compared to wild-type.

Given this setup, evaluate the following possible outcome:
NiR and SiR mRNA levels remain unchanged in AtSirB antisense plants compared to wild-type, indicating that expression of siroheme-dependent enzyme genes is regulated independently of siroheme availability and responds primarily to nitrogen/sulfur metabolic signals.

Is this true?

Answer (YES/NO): NO